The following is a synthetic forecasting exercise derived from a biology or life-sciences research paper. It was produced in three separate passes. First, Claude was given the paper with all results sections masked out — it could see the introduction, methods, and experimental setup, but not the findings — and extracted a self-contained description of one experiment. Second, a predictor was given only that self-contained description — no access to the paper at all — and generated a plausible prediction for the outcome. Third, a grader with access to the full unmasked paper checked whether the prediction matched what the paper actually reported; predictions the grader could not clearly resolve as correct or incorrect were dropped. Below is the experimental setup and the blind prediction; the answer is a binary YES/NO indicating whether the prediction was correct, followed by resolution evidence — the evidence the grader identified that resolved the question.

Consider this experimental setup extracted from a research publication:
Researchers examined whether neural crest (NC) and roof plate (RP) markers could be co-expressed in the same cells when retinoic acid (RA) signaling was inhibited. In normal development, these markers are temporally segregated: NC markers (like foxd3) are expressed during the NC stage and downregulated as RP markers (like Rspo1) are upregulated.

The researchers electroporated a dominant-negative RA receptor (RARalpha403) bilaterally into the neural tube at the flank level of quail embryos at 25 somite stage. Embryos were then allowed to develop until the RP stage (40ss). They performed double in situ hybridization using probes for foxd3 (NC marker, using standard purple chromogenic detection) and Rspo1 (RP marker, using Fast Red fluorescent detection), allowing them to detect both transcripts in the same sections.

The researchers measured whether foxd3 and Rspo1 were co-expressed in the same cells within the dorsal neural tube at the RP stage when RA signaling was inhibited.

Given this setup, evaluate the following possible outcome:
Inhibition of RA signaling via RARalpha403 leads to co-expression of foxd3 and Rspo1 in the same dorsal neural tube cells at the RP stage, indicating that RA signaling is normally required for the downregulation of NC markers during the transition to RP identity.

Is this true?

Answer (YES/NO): YES